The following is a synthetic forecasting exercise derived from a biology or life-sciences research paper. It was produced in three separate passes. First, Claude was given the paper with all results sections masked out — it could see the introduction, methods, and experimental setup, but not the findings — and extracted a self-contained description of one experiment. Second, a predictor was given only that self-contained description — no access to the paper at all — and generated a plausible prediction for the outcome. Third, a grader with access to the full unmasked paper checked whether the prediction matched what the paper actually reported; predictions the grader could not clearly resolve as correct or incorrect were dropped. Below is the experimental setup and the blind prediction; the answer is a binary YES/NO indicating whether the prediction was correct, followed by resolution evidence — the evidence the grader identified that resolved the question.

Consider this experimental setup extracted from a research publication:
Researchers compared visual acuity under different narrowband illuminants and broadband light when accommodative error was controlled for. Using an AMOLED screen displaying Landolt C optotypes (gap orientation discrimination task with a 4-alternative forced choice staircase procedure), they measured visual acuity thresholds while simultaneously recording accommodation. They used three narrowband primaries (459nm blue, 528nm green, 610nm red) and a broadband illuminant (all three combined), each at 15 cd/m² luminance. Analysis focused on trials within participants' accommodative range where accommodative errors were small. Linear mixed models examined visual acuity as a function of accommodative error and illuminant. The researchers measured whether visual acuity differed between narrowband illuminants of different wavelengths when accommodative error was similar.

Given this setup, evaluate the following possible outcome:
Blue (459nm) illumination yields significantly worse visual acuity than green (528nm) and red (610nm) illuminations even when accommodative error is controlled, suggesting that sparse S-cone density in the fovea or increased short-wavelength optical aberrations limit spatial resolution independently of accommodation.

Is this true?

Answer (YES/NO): NO